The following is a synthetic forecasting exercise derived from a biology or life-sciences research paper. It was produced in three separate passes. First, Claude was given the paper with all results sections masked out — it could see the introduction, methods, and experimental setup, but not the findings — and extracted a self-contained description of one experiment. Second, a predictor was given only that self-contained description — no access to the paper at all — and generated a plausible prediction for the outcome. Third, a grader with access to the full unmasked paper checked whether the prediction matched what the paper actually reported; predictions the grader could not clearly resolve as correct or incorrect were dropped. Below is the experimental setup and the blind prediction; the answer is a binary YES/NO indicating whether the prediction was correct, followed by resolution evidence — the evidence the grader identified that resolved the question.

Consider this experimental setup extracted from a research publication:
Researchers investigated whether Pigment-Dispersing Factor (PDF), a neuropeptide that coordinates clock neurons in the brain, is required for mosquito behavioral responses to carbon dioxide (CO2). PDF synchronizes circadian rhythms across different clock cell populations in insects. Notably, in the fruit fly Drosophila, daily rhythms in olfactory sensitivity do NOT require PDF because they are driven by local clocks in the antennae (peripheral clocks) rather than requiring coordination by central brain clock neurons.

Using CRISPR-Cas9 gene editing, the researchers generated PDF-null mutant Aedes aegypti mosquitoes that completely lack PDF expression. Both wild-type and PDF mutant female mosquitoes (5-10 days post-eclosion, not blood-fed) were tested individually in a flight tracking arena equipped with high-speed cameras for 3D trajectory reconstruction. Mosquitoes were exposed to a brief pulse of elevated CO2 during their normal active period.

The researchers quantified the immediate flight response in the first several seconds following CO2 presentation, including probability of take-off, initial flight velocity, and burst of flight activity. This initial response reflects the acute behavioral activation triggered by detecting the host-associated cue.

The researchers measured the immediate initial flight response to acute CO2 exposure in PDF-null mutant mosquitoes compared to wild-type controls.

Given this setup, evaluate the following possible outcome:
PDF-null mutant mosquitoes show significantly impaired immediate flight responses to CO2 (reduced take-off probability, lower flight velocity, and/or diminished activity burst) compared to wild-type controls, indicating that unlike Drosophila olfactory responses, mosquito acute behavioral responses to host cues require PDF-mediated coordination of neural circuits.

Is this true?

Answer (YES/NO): NO